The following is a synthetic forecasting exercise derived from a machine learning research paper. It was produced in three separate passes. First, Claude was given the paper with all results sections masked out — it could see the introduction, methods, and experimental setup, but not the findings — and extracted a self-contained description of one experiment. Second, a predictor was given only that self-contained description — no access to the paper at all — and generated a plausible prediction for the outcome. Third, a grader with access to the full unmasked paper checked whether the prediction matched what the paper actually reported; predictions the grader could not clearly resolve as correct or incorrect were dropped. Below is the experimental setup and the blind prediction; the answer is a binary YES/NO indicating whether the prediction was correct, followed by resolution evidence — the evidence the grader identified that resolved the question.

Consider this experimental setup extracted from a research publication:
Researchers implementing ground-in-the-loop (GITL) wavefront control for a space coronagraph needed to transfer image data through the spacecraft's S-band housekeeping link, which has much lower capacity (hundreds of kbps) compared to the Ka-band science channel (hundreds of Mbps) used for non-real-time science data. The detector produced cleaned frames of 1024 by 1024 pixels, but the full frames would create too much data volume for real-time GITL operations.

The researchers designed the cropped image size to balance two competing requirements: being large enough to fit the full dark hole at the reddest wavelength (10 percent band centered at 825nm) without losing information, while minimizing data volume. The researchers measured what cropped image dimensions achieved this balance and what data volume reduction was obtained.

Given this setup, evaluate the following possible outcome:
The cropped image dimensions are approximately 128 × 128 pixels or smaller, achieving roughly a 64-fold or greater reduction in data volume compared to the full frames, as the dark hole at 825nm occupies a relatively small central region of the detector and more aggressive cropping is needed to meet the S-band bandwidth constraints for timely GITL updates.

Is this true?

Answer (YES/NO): NO